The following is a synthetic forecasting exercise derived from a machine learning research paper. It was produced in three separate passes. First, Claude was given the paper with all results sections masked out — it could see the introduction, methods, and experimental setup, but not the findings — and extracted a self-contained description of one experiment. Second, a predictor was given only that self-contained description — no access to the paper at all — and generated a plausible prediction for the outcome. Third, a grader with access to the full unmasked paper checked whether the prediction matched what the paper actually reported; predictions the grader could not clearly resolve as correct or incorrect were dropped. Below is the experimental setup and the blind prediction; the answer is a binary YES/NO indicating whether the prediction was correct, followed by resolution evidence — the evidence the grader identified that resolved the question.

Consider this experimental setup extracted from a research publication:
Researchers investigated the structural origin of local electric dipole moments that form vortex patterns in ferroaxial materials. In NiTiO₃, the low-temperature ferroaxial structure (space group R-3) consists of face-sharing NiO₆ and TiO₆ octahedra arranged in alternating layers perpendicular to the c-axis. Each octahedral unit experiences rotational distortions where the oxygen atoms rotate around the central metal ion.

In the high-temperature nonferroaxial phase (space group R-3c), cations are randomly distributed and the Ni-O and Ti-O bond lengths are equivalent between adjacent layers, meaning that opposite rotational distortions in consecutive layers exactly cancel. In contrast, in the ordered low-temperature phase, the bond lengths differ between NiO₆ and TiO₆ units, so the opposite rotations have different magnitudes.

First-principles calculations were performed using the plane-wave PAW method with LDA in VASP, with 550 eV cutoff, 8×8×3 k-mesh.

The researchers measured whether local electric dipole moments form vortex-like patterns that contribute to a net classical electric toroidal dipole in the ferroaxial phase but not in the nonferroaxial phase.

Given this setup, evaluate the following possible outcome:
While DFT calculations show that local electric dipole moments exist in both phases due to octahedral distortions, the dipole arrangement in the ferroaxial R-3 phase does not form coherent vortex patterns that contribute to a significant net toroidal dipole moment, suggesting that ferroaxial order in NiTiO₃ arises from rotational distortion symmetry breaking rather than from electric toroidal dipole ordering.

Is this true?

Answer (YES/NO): NO